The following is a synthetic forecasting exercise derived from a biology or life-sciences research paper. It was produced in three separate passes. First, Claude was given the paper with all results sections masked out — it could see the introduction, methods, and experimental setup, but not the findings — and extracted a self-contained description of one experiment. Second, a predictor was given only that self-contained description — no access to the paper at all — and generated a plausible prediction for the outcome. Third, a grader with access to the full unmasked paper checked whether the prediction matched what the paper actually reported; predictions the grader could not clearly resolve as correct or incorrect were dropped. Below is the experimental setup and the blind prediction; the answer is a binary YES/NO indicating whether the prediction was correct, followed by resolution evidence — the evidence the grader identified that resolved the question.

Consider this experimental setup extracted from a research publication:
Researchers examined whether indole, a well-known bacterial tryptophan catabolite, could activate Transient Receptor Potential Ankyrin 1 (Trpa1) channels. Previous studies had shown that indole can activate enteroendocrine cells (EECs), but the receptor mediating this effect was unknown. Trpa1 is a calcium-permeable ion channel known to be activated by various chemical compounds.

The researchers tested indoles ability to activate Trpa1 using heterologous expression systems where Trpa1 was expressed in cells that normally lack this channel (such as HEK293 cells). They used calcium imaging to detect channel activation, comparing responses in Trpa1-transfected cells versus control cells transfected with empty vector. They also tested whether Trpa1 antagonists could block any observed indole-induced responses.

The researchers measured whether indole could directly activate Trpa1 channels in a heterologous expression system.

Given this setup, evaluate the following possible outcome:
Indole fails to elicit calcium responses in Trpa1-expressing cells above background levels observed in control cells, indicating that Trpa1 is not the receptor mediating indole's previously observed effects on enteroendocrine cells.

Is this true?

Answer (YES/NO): NO